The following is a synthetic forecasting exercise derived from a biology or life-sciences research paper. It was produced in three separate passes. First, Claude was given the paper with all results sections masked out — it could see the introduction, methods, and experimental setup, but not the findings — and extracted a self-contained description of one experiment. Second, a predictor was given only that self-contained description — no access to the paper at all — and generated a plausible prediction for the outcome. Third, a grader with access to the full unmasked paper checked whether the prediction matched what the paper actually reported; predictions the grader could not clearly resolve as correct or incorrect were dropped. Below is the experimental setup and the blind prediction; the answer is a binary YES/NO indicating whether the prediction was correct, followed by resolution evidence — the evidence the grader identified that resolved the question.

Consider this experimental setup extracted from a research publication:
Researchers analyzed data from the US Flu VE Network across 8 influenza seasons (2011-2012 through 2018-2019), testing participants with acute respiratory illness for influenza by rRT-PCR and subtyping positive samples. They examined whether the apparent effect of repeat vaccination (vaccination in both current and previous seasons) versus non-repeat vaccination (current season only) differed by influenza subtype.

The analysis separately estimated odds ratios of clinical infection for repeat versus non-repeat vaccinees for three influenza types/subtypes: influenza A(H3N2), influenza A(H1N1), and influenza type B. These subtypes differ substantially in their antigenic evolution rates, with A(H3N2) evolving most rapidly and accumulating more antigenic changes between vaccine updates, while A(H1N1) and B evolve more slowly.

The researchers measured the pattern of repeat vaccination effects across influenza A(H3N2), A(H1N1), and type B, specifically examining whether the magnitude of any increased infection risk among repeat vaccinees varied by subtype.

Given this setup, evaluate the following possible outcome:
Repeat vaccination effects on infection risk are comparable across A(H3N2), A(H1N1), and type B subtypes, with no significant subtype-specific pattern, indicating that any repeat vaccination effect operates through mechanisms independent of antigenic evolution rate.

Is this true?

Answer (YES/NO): NO